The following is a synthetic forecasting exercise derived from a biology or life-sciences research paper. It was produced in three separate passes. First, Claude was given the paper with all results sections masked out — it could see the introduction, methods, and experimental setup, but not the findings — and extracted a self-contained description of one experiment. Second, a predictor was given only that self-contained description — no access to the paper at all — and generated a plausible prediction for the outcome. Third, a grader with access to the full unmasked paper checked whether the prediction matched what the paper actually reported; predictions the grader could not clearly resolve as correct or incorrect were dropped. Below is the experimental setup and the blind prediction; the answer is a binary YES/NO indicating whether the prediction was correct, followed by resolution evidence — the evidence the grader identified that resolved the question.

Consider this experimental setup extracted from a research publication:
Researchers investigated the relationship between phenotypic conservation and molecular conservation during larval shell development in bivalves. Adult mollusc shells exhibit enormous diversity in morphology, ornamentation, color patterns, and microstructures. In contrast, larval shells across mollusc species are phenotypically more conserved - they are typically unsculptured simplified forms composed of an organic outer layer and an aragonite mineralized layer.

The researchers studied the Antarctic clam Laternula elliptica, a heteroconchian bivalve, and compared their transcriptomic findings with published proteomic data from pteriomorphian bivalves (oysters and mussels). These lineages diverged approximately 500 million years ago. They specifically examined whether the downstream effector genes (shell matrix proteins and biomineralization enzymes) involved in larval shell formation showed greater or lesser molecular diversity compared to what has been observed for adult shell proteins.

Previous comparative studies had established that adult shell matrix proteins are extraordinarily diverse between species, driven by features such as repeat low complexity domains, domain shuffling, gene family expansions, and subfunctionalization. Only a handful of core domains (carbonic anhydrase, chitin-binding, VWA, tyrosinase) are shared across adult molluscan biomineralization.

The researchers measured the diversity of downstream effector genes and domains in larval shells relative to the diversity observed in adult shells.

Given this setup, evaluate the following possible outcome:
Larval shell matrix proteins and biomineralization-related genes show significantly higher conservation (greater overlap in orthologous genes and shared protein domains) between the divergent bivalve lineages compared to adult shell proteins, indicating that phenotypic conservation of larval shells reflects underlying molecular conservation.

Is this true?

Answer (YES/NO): NO